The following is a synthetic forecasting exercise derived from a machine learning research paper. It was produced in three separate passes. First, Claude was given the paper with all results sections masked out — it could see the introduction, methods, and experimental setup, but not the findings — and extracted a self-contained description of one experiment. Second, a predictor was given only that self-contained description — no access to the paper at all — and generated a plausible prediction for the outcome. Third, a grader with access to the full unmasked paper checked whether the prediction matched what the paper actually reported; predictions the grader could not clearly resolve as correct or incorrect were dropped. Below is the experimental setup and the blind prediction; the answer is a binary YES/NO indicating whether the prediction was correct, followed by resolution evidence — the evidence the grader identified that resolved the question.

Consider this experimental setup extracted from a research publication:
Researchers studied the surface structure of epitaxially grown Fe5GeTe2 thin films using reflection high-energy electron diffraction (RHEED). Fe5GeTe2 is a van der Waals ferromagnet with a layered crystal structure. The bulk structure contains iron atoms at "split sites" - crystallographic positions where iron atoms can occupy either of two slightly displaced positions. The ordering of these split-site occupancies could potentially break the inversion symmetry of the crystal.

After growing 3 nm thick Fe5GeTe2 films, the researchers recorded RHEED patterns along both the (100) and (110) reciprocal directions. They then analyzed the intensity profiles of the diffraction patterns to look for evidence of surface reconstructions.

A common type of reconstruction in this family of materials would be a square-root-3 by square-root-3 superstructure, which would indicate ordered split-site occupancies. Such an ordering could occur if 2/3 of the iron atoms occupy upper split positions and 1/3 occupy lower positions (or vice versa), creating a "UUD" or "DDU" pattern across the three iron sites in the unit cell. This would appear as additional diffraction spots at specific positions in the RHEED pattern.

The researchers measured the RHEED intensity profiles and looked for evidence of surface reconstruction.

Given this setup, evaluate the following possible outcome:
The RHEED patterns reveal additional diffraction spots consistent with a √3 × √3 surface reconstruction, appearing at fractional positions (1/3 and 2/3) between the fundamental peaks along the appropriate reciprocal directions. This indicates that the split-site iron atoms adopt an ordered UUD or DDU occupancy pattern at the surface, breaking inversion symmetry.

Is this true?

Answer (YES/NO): YES